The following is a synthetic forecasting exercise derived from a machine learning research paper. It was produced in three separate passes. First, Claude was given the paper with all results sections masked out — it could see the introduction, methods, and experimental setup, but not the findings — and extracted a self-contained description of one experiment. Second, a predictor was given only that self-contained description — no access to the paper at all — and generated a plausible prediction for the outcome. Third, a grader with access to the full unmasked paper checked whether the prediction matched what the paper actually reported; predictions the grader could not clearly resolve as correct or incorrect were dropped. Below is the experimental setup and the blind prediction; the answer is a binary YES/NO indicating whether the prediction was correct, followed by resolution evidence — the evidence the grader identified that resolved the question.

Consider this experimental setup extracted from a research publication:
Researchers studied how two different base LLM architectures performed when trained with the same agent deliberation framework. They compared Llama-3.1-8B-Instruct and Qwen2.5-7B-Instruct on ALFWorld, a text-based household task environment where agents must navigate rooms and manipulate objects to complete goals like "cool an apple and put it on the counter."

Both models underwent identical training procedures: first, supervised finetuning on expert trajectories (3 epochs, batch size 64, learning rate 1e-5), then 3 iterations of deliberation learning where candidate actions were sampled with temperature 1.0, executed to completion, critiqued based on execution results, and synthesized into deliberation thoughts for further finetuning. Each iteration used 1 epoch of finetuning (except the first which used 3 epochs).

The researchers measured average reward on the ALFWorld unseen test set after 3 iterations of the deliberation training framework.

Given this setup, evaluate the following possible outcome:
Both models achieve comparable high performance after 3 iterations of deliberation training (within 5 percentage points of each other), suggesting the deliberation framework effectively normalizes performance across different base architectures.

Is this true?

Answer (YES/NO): YES